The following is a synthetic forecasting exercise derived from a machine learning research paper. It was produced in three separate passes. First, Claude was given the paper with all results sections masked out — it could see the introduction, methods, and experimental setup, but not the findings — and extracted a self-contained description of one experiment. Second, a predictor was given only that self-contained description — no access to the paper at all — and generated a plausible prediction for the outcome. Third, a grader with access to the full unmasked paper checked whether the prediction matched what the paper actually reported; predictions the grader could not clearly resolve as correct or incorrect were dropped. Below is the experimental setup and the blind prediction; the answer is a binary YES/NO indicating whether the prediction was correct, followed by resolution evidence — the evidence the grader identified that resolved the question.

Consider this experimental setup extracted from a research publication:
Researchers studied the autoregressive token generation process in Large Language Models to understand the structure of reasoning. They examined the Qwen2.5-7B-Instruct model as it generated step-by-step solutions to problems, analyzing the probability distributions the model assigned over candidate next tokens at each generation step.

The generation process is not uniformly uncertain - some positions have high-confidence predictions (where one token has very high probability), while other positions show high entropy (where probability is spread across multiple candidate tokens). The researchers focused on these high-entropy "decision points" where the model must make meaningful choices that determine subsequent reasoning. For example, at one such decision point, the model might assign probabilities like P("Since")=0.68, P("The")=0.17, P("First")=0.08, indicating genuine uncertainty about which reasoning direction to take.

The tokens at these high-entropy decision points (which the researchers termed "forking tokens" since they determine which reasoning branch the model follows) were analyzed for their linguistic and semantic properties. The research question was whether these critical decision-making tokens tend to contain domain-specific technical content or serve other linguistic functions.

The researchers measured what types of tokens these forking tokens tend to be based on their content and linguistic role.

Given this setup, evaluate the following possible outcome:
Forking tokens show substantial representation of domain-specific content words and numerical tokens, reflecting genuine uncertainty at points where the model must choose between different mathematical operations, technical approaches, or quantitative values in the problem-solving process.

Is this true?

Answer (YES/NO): NO